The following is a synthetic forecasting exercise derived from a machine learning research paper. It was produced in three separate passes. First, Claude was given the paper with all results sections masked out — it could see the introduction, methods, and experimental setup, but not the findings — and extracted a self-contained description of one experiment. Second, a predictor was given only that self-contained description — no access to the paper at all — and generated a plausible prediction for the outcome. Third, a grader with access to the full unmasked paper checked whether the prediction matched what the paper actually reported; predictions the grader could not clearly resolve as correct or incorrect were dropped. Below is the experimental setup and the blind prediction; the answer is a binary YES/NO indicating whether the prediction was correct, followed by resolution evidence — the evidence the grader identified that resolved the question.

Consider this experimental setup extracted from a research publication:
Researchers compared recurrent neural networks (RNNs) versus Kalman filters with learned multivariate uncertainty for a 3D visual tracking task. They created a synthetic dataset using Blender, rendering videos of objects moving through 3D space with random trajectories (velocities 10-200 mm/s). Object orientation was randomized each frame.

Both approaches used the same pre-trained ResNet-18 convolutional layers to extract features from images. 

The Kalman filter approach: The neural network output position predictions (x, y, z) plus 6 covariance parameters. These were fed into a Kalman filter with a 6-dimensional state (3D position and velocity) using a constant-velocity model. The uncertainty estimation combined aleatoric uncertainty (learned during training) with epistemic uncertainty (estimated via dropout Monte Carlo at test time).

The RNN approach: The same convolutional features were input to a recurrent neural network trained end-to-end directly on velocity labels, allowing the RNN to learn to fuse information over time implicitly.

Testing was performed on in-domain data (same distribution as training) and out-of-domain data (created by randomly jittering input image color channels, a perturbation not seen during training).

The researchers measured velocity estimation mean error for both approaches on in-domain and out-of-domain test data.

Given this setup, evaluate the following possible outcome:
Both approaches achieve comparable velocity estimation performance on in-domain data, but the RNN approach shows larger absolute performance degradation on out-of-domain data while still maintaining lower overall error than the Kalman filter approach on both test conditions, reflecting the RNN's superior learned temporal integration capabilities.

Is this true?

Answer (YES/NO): NO